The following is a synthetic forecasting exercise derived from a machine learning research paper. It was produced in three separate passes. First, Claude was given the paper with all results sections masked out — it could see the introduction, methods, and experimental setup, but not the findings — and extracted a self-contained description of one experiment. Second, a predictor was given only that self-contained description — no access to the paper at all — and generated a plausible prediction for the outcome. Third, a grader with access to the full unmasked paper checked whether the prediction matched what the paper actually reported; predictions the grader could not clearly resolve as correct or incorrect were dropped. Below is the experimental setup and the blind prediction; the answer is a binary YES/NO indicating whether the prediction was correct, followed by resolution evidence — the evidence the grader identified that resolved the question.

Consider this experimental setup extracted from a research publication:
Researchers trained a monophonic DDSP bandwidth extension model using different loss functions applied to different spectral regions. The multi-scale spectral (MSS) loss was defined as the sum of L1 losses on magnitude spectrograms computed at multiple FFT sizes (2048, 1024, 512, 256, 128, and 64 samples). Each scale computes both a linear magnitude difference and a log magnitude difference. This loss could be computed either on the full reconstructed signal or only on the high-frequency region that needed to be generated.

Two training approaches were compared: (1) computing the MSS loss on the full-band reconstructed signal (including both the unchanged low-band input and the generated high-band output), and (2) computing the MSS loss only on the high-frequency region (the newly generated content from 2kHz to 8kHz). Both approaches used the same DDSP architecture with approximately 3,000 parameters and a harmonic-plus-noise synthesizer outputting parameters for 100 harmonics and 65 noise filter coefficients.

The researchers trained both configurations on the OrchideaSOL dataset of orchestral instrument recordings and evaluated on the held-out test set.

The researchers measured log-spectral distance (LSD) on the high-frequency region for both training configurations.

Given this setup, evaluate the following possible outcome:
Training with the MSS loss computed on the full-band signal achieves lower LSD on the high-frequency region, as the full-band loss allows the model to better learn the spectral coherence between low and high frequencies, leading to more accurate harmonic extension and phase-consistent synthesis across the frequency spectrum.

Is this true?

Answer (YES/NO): NO